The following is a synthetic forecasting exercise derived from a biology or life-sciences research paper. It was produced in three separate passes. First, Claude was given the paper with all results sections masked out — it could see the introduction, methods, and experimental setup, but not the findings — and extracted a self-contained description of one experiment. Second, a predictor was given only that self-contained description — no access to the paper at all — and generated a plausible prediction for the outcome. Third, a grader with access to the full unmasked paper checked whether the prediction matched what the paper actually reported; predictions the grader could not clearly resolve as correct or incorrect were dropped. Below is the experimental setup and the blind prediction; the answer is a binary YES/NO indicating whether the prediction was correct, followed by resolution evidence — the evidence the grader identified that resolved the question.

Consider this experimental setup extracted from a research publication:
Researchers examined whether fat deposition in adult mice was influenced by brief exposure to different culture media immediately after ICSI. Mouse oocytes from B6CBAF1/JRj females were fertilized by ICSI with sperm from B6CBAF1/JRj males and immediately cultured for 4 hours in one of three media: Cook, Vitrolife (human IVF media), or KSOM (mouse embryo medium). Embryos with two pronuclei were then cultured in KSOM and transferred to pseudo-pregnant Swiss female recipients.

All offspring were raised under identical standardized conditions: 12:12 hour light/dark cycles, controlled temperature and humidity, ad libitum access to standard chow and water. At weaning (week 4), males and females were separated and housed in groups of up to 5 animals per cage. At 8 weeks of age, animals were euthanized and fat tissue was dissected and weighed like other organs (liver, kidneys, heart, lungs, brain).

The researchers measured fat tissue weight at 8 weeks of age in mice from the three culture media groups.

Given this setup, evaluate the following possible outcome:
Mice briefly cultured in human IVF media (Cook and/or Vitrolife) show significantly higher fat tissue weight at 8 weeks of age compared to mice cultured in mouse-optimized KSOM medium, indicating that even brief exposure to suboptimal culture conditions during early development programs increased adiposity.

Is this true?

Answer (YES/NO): NO